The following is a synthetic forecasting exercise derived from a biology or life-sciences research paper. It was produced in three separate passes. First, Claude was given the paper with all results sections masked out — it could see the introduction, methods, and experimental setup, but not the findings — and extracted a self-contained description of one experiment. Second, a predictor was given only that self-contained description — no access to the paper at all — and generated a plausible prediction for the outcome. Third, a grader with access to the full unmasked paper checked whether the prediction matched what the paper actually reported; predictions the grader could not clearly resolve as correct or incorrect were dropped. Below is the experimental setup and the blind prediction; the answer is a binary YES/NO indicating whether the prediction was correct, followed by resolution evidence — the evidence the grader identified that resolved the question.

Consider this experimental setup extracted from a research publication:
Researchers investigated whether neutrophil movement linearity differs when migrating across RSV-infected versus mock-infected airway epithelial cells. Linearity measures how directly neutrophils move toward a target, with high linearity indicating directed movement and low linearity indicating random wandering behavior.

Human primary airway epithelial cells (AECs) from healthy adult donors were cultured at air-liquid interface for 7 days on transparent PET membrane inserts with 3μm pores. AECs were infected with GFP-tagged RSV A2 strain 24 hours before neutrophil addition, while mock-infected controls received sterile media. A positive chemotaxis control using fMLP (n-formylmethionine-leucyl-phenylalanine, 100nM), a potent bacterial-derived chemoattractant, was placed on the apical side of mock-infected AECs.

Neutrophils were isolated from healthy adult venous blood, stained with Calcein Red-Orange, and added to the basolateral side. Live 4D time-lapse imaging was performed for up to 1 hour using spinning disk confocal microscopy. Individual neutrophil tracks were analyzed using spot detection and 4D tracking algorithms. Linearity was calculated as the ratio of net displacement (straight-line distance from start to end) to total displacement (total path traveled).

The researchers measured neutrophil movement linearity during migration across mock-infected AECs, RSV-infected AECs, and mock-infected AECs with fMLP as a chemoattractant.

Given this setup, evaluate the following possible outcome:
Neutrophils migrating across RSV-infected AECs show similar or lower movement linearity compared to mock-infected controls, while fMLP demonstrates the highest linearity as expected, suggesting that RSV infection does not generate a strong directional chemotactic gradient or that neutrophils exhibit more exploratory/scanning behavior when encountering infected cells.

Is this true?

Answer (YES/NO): NO